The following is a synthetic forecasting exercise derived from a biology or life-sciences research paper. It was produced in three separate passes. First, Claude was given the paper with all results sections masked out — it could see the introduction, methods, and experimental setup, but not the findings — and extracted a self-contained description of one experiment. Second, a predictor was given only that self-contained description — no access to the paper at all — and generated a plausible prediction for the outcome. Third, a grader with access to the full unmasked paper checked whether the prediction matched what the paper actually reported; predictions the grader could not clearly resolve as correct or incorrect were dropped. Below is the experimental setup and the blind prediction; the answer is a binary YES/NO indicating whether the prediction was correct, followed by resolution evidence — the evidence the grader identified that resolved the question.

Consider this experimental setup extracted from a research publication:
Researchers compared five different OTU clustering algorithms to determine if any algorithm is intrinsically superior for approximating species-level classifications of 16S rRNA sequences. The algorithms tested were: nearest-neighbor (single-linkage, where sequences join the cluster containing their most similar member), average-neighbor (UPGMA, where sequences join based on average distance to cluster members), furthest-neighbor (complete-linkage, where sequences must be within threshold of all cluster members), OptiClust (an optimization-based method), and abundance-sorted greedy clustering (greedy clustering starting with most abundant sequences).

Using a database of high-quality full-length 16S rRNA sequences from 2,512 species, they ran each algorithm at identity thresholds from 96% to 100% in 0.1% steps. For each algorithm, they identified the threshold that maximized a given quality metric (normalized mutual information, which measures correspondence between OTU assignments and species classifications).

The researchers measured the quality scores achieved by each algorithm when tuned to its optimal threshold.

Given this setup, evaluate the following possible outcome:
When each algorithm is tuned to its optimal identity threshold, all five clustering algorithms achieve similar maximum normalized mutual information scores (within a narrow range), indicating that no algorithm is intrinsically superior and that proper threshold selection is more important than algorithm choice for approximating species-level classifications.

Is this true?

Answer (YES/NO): YES